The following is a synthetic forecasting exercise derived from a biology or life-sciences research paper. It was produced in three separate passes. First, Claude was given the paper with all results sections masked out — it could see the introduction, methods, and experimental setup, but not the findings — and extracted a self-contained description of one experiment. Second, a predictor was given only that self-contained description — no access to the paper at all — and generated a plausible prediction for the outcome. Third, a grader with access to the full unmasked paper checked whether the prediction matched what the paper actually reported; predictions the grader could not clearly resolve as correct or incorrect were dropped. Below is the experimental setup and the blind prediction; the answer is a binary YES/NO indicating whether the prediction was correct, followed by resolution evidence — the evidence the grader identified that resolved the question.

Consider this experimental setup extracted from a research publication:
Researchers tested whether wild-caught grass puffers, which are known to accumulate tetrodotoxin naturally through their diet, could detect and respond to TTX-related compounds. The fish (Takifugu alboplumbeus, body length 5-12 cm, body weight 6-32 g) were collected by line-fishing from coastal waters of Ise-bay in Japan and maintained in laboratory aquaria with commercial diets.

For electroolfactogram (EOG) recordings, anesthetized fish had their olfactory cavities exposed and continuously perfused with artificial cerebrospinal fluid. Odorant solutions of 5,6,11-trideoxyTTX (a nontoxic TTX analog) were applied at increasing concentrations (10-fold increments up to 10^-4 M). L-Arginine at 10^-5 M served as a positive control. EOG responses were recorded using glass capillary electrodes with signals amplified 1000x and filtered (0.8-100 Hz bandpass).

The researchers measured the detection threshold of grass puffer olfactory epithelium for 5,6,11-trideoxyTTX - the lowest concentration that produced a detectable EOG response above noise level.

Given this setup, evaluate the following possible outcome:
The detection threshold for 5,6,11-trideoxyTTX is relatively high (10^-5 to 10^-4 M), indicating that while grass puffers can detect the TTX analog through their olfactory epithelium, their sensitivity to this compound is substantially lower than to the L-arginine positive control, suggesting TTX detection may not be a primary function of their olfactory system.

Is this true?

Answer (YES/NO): NO